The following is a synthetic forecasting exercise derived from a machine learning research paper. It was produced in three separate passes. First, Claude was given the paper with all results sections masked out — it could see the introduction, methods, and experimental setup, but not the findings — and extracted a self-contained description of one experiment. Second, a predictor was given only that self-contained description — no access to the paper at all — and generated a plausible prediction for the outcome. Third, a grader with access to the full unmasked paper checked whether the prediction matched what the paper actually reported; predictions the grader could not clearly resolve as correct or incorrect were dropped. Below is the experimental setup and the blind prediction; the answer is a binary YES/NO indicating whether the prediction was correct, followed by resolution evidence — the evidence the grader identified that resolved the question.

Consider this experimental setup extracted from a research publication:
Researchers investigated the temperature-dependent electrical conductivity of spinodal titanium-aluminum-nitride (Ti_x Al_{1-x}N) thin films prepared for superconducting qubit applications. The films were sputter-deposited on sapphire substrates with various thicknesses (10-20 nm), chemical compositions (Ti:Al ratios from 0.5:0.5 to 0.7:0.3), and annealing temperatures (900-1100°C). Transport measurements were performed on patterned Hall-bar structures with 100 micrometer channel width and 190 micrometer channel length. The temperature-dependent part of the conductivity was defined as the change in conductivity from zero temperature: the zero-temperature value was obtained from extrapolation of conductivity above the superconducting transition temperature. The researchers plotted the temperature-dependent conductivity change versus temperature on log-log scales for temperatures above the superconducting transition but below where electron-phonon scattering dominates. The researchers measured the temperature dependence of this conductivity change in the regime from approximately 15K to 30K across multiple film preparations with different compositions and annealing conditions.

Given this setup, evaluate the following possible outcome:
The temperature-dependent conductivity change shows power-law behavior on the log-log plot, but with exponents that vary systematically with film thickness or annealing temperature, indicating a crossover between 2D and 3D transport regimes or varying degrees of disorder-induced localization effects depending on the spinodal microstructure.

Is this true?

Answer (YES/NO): NO